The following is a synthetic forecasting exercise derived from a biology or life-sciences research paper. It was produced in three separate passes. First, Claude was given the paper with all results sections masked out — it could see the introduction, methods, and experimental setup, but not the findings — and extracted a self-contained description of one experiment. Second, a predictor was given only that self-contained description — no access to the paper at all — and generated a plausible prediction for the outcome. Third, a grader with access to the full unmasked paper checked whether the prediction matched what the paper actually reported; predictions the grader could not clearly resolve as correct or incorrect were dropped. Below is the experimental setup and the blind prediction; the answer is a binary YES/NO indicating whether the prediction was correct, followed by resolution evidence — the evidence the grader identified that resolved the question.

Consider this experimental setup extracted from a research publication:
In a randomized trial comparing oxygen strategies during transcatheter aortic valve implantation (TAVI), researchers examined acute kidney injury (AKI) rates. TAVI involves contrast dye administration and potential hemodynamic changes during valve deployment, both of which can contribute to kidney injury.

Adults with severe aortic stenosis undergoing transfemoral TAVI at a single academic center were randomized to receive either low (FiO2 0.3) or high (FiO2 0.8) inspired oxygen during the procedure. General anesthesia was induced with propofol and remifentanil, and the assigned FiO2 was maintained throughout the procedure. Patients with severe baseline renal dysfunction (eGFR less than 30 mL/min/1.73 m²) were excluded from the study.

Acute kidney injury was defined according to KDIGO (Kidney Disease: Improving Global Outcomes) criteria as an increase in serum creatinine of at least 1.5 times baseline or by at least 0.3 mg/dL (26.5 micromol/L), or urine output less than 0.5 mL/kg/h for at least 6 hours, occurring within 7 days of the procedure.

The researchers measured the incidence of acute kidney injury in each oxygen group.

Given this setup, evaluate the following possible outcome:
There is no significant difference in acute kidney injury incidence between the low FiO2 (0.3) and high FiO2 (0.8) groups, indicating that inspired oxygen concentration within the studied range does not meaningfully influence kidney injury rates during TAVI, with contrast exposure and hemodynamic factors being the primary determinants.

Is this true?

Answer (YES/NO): YES